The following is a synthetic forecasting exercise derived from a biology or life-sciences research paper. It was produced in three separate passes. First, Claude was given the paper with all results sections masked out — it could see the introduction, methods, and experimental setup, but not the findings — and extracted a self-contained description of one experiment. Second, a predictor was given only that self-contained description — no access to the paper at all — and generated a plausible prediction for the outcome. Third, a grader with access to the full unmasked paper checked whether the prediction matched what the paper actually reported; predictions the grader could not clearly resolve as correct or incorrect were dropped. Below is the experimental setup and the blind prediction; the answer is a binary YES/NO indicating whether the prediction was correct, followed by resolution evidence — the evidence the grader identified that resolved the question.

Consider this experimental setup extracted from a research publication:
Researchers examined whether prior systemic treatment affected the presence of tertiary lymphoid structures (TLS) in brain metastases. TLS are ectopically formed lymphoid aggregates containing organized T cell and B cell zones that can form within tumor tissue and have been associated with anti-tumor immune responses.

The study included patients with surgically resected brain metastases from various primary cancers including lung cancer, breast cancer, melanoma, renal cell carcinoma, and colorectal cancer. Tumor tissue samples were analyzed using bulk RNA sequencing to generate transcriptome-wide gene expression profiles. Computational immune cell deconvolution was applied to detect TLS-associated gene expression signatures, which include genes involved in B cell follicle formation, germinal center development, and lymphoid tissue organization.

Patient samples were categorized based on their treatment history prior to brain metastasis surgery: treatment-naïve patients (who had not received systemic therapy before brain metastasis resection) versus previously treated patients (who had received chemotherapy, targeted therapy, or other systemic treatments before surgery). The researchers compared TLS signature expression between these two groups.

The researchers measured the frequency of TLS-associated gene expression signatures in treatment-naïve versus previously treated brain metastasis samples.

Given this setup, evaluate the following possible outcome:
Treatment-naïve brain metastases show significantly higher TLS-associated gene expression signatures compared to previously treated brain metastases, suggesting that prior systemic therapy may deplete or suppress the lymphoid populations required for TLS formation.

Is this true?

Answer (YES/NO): YES